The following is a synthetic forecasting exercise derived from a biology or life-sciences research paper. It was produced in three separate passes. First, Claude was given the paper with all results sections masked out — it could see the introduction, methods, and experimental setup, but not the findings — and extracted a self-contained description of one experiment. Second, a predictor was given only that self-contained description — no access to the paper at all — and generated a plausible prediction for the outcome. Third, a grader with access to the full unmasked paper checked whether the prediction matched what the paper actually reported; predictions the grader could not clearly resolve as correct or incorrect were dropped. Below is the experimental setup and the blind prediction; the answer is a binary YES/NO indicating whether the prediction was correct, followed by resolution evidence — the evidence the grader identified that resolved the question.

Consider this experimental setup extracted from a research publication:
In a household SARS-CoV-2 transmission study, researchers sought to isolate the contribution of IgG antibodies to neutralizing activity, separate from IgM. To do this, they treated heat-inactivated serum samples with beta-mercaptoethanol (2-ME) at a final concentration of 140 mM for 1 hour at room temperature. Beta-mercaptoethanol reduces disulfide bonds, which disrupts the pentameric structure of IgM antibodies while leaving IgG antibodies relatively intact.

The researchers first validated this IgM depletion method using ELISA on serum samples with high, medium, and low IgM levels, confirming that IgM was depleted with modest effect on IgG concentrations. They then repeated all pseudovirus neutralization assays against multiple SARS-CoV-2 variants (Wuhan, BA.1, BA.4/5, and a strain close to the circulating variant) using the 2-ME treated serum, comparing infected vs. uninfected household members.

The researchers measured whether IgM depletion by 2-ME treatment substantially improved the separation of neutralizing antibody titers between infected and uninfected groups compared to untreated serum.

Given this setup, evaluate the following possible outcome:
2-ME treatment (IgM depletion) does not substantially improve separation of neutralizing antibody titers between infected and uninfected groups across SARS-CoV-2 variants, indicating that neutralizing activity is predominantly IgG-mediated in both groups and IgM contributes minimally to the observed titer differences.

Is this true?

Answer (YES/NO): YES